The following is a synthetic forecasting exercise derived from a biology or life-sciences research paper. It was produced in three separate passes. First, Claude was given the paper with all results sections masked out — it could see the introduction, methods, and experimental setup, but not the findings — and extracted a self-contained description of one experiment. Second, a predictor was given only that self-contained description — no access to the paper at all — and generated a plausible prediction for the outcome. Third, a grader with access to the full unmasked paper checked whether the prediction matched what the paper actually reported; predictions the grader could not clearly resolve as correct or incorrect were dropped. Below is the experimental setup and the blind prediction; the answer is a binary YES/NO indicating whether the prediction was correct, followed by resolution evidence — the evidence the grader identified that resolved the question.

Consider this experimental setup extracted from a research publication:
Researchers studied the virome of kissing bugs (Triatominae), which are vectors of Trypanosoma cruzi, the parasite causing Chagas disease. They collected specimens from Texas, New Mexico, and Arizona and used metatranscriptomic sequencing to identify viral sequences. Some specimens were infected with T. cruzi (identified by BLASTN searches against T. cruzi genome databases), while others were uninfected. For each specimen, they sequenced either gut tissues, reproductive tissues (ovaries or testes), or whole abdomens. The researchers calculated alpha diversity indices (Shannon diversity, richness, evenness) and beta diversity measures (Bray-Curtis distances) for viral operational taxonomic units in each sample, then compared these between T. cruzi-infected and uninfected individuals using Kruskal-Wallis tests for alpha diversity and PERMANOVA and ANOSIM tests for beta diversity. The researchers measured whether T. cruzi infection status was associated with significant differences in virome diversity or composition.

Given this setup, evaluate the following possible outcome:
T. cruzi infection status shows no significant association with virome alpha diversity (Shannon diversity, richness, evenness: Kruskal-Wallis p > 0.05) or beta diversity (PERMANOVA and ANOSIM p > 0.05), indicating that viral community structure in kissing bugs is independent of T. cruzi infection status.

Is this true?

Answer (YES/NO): YES